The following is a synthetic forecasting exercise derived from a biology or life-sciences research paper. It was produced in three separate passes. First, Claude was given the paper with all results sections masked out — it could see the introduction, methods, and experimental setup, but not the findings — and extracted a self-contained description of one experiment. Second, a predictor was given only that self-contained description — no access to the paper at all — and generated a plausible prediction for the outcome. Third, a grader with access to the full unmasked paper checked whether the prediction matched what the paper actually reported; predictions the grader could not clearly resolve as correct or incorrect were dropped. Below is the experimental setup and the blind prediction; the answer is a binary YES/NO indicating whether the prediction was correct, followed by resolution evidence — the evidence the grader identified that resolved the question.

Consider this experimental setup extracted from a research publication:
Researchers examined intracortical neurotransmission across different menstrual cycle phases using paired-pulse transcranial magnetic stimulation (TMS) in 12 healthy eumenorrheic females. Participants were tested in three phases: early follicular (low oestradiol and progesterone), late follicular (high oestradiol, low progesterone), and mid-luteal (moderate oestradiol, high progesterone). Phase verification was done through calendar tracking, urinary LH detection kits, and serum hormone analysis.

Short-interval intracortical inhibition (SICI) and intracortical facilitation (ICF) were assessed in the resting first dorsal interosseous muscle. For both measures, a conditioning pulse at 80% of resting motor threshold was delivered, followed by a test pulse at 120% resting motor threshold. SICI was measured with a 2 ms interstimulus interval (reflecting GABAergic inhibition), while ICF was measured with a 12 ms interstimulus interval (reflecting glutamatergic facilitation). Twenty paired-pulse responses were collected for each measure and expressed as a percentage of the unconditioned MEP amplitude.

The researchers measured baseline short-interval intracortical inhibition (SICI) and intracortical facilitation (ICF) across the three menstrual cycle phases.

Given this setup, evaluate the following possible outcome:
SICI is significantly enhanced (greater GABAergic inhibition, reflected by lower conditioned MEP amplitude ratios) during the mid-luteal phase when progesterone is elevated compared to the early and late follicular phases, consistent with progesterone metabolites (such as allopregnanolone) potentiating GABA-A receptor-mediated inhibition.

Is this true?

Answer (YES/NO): NO